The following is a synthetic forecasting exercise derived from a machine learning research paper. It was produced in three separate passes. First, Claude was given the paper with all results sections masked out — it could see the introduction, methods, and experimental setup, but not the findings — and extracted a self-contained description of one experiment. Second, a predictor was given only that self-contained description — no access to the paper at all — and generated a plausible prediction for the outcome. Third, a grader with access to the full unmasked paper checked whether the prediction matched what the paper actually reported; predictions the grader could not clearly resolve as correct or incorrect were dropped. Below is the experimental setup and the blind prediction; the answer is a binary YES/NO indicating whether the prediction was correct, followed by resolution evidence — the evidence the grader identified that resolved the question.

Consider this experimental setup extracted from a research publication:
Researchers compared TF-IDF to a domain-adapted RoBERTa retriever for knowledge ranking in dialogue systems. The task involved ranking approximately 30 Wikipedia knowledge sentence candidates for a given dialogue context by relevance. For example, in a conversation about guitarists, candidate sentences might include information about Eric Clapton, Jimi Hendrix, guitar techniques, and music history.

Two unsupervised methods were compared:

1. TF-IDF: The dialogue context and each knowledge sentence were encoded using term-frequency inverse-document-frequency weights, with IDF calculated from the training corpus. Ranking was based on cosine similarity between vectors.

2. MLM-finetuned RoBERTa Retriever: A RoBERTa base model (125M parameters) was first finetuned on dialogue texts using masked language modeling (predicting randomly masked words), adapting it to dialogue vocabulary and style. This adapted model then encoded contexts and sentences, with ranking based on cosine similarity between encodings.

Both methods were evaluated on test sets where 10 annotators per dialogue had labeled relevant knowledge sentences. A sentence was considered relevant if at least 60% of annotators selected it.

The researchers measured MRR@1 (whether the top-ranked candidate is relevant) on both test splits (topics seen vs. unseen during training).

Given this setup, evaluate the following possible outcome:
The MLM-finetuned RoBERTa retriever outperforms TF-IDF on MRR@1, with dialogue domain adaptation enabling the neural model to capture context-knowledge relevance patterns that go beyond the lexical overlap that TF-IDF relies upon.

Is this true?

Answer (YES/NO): NO